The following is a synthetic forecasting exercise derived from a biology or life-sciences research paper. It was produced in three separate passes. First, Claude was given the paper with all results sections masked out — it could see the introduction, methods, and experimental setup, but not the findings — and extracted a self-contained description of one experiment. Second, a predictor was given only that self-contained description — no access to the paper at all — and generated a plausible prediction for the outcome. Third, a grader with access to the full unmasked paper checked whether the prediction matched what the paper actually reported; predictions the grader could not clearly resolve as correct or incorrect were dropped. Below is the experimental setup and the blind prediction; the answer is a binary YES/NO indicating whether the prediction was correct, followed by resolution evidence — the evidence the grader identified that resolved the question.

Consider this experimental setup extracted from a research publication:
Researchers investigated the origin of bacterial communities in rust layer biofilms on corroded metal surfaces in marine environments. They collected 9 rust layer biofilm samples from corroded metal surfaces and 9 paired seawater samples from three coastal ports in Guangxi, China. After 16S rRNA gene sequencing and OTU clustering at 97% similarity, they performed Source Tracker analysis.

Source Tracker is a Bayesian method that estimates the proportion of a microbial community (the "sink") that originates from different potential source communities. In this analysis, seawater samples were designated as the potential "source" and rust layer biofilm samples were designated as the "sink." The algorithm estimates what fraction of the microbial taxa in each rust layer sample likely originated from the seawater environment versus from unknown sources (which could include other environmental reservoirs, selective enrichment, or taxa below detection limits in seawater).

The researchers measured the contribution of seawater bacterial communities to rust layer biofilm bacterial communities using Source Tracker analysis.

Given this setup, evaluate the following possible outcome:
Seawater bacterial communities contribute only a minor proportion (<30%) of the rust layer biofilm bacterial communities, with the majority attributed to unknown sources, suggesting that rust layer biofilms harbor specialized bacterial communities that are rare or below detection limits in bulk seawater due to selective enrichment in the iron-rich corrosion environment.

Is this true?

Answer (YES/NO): YES